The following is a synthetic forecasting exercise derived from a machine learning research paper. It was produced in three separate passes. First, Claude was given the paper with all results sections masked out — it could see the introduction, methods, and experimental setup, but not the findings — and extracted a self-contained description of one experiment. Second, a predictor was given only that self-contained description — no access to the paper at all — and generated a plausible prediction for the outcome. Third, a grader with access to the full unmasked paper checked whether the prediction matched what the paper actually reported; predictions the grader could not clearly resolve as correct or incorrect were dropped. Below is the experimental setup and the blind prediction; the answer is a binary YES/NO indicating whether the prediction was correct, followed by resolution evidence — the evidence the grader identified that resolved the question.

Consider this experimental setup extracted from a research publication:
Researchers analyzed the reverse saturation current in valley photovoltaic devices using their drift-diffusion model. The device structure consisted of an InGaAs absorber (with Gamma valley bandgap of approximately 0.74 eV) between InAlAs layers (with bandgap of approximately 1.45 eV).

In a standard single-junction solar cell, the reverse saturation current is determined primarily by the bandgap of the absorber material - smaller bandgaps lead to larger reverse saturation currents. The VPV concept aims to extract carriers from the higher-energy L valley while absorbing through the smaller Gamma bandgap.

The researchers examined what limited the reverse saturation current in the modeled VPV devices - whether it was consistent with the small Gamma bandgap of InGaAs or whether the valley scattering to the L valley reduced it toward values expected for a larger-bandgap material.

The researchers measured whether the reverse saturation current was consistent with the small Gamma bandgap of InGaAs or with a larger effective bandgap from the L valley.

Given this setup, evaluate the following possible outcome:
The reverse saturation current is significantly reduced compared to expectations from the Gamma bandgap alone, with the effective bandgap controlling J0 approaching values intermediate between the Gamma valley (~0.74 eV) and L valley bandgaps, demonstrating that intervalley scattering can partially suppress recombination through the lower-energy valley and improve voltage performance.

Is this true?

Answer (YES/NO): NO